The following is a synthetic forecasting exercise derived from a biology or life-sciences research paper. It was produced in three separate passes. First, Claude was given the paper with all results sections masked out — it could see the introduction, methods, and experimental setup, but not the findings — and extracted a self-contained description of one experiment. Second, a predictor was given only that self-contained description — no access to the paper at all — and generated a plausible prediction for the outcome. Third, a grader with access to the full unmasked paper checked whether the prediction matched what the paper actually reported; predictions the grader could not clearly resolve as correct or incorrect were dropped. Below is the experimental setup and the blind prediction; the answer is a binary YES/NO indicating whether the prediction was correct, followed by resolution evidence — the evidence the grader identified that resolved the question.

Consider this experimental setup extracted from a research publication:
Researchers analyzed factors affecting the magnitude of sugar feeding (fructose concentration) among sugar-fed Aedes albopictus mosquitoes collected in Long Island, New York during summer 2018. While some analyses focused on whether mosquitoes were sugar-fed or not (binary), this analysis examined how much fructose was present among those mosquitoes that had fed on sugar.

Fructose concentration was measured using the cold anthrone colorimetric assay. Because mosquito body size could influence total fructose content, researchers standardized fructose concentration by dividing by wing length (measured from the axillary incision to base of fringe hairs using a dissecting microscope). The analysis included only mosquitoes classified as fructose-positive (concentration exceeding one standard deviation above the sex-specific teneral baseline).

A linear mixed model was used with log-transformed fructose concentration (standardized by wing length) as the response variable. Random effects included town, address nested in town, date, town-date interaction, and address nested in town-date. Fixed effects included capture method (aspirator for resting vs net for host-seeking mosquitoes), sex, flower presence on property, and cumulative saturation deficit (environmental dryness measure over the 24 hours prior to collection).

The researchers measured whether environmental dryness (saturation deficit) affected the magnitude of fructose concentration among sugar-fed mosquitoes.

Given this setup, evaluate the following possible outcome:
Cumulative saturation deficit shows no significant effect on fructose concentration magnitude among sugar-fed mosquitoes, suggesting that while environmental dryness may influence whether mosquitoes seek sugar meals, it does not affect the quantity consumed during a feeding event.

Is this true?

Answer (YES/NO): YES